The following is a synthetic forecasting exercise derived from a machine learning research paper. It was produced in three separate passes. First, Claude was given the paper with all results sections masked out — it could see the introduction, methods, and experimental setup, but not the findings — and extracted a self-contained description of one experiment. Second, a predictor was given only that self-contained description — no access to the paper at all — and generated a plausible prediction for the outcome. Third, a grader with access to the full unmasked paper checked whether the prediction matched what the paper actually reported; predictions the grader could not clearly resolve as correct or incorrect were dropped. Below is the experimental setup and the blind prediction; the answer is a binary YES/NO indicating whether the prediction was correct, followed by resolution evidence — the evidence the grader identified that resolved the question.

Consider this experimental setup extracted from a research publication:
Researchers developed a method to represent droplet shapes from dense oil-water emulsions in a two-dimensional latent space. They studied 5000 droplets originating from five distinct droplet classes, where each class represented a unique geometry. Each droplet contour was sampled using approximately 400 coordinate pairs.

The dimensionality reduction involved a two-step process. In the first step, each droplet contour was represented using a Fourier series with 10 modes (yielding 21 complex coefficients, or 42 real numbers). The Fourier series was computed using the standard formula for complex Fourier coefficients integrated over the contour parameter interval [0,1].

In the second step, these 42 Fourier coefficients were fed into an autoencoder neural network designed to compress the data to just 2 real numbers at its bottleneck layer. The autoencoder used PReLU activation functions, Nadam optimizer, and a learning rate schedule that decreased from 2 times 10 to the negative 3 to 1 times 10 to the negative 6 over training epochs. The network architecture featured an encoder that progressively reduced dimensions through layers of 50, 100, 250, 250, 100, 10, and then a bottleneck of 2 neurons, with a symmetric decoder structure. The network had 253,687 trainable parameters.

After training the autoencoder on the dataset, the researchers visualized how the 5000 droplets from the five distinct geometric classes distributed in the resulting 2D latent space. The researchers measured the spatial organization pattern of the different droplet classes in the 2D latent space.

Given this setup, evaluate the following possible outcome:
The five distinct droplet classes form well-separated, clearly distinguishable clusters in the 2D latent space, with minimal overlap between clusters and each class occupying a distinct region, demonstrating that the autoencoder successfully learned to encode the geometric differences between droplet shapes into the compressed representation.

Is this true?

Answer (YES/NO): NO